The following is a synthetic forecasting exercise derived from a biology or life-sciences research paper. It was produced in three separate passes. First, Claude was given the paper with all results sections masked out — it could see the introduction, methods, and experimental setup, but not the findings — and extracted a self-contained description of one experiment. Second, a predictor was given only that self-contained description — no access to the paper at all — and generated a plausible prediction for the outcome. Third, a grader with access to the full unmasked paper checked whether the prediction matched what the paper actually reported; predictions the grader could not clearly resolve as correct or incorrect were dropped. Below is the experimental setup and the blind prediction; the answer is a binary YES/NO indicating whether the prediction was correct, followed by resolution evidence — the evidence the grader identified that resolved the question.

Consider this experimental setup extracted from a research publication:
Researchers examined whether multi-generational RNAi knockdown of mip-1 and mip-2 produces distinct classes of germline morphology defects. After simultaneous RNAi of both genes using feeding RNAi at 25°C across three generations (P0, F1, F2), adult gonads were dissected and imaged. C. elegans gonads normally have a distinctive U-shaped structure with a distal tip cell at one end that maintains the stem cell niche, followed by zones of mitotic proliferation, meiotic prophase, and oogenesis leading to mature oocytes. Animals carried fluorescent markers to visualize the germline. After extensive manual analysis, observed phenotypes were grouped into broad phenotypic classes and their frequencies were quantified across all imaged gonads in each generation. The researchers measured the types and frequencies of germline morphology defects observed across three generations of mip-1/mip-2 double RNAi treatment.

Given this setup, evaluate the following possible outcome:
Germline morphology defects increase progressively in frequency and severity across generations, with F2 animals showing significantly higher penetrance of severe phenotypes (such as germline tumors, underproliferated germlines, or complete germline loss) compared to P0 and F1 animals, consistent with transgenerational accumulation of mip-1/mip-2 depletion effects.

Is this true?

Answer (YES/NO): YES